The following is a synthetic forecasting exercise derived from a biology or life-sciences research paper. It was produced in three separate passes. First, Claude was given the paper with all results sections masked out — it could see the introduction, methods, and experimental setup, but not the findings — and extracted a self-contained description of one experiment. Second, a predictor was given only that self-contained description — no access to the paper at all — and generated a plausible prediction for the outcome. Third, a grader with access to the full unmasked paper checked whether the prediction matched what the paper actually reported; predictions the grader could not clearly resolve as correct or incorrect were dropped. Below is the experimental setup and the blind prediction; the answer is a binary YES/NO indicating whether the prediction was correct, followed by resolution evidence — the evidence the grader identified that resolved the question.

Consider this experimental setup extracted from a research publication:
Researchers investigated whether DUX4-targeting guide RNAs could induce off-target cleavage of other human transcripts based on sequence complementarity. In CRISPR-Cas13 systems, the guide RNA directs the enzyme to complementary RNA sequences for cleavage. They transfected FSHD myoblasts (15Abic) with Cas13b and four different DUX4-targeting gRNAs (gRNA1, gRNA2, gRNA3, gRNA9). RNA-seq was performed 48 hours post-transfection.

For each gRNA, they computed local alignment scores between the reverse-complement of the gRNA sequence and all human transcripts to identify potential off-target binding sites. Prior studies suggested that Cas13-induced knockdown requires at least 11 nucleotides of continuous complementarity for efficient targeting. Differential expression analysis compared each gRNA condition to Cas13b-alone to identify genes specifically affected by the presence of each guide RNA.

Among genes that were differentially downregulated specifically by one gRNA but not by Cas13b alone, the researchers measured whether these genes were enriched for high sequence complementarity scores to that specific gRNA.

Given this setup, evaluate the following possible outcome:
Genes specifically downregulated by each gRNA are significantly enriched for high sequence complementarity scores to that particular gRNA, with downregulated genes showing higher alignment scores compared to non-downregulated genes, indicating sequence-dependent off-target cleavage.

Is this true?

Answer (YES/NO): NO